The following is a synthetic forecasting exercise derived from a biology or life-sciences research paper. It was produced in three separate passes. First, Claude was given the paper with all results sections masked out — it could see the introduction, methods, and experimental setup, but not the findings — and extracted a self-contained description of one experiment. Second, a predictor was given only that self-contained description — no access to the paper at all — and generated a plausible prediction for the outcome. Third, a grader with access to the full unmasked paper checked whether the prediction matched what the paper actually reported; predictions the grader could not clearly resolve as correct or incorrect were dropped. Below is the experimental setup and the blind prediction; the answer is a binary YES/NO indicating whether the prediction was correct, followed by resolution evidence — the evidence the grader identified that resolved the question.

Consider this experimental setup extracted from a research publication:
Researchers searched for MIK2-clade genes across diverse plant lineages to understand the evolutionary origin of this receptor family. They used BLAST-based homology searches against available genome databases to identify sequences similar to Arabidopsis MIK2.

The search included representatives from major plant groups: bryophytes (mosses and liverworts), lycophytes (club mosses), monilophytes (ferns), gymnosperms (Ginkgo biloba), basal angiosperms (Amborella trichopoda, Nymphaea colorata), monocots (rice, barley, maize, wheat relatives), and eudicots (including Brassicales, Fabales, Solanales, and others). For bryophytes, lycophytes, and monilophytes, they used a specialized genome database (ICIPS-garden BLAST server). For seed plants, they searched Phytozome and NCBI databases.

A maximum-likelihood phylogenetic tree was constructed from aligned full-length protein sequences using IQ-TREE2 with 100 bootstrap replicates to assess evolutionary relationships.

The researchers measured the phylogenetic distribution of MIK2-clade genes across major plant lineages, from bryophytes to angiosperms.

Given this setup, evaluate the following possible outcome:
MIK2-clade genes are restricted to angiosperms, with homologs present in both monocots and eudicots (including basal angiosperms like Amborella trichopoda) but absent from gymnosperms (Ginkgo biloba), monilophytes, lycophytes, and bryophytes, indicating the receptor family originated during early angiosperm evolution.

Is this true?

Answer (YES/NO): NO